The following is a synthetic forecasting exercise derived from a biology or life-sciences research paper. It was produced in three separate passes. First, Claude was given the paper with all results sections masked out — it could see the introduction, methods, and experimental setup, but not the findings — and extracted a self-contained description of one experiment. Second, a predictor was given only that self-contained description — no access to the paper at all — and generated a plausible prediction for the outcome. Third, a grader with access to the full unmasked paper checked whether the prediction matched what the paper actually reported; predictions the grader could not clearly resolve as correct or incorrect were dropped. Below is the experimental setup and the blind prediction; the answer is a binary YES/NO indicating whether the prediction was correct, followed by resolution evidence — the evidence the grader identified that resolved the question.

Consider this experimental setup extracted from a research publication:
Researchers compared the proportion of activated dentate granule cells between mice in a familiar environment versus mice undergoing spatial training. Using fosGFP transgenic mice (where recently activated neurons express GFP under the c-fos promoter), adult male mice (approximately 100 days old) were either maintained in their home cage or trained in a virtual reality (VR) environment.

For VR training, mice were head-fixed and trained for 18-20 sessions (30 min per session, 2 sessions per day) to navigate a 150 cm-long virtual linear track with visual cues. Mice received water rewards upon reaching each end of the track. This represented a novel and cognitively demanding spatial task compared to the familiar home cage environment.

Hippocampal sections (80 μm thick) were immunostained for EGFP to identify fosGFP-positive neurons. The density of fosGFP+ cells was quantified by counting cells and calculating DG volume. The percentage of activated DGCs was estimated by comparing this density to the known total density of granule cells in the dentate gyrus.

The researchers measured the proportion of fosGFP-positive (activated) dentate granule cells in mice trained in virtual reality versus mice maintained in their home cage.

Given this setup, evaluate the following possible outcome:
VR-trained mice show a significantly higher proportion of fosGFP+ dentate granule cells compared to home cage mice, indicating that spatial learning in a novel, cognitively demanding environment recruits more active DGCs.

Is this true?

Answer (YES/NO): YES